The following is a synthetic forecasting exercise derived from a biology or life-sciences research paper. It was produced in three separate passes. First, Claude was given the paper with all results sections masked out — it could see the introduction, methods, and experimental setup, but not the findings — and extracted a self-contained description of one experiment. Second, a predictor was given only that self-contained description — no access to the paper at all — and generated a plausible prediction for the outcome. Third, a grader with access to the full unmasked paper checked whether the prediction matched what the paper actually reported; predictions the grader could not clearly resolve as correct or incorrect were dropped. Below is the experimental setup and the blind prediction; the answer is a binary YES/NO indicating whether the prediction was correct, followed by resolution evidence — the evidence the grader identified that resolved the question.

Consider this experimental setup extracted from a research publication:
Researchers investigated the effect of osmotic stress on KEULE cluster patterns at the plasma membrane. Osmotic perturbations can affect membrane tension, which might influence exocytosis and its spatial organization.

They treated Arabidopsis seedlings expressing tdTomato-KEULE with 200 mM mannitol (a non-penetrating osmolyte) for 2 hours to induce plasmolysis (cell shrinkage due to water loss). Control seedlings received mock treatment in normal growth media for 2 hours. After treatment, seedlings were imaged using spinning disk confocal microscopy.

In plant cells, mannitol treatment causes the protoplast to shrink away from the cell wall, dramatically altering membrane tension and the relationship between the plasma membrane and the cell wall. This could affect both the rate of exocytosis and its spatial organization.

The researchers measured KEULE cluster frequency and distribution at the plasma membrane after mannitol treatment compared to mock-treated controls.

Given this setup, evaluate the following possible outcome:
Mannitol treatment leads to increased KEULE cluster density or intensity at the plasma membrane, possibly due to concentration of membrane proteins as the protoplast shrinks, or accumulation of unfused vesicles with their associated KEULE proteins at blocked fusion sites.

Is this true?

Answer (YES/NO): NO